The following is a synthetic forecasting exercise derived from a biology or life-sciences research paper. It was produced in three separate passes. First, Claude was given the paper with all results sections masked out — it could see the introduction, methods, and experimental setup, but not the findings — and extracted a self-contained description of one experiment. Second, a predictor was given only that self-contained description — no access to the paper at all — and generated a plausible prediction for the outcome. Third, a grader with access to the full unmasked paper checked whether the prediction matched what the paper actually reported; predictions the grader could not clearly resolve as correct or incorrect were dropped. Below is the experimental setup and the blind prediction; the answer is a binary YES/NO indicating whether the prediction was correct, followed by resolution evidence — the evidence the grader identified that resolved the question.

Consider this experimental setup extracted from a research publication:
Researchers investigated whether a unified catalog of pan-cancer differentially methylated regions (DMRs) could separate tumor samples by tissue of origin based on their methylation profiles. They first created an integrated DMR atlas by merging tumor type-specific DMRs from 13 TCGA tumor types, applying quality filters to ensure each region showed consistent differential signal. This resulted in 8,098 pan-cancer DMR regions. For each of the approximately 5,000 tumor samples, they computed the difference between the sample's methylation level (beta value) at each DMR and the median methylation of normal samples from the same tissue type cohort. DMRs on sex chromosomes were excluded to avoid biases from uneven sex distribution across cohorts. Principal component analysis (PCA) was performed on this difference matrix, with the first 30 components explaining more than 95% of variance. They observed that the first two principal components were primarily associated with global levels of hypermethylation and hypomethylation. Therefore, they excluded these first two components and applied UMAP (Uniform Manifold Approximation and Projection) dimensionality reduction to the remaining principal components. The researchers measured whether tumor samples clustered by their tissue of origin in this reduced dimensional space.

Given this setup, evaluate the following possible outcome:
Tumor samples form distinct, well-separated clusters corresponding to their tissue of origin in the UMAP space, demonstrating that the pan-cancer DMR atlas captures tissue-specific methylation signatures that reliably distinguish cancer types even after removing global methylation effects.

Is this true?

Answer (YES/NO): NO